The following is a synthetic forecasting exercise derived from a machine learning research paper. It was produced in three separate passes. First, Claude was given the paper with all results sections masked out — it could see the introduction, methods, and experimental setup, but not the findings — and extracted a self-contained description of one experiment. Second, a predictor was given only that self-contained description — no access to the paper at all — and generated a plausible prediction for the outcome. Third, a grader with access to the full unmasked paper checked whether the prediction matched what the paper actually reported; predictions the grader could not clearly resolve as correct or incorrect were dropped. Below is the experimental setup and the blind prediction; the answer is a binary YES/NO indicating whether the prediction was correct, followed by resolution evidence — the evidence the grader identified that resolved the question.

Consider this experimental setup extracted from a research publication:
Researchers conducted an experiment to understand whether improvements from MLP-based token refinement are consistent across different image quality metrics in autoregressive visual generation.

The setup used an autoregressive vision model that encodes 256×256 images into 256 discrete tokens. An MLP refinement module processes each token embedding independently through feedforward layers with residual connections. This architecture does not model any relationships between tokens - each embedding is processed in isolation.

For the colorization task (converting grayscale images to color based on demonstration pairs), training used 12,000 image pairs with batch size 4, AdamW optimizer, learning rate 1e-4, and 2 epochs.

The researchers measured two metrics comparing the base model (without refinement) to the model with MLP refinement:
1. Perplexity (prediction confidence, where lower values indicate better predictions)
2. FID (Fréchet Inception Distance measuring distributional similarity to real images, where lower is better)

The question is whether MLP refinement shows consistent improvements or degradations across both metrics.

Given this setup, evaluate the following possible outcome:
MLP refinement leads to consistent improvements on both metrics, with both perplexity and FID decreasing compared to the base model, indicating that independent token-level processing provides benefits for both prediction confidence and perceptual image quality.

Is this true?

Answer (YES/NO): NO